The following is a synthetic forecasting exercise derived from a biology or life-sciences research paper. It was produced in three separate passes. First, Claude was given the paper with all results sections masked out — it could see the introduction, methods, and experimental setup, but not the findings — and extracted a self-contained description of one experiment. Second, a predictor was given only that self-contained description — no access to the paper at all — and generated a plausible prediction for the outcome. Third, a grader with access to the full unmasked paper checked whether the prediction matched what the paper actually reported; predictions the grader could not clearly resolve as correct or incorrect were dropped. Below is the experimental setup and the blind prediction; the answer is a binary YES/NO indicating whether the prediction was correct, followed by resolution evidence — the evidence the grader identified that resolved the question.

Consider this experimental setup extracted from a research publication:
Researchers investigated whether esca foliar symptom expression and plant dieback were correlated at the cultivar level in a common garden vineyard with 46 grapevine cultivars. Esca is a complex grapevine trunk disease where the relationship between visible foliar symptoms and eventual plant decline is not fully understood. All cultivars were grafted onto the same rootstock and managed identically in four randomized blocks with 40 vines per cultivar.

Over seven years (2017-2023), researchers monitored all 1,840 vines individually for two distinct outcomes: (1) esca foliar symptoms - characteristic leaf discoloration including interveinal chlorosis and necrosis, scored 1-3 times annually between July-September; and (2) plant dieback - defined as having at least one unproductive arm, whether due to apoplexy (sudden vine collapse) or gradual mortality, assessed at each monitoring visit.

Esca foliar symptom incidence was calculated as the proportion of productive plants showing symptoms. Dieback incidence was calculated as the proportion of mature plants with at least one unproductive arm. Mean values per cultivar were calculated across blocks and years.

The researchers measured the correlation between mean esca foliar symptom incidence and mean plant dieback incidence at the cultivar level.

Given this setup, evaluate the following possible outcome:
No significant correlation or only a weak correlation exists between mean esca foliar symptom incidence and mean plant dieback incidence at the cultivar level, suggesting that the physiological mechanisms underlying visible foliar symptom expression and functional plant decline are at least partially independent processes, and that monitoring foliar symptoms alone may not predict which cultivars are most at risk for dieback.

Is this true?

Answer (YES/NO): NO